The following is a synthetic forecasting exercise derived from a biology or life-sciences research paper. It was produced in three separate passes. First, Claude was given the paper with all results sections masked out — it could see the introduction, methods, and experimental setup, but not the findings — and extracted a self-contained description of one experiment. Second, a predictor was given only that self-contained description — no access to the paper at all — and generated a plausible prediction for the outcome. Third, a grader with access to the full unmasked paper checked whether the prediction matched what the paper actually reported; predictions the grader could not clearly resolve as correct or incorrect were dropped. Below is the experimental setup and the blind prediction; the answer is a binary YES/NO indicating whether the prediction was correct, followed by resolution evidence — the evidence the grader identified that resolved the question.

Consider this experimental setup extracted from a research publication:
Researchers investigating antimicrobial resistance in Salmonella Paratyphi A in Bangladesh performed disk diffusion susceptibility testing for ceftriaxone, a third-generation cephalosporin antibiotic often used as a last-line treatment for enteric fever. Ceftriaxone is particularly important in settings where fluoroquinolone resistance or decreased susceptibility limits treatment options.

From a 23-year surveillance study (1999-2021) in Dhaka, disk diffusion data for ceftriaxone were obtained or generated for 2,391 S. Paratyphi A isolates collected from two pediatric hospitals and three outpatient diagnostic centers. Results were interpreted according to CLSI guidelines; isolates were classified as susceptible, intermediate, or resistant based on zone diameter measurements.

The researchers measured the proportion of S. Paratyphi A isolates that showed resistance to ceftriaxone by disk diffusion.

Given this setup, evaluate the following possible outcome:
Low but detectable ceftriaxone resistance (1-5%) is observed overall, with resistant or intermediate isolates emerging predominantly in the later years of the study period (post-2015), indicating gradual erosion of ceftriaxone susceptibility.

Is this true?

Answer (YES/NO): NO